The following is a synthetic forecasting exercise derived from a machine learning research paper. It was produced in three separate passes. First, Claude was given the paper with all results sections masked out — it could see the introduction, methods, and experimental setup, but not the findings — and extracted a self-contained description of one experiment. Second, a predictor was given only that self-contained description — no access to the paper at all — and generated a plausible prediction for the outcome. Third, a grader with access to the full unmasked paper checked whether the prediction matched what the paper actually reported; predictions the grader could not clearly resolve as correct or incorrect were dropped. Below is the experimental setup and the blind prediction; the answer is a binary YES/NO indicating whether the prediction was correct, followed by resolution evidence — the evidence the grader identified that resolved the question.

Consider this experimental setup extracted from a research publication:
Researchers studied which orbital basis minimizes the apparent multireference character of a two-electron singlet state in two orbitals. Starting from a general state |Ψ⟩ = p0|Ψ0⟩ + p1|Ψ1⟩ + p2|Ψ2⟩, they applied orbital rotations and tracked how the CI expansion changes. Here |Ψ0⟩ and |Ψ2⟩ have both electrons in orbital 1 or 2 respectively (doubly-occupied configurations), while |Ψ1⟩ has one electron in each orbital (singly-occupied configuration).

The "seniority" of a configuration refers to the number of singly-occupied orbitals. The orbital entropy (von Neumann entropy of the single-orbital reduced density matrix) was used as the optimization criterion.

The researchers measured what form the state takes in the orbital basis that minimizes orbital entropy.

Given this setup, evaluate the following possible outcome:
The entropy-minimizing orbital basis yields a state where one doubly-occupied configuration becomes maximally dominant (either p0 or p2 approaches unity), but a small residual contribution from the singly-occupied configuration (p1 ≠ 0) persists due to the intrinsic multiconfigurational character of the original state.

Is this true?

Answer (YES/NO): NO